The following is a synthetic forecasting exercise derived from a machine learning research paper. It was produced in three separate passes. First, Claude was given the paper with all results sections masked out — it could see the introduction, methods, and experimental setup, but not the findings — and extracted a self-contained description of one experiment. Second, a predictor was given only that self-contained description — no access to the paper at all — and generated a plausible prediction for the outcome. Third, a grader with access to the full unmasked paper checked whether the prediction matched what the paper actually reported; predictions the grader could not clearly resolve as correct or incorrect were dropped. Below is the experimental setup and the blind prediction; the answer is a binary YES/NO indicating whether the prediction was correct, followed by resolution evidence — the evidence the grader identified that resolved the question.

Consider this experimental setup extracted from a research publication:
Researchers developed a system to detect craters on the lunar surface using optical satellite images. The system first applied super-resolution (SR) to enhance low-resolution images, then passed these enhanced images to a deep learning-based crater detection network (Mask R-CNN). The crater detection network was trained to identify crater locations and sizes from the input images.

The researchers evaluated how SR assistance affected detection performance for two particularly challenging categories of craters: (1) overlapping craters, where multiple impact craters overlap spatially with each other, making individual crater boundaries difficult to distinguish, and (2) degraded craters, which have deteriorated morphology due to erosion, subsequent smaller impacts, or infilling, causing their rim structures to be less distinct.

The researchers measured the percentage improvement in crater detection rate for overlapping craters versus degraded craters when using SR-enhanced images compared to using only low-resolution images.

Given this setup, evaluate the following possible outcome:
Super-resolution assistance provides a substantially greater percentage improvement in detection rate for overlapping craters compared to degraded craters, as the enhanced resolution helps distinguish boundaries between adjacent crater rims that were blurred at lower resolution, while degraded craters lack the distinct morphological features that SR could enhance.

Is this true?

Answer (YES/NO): NO